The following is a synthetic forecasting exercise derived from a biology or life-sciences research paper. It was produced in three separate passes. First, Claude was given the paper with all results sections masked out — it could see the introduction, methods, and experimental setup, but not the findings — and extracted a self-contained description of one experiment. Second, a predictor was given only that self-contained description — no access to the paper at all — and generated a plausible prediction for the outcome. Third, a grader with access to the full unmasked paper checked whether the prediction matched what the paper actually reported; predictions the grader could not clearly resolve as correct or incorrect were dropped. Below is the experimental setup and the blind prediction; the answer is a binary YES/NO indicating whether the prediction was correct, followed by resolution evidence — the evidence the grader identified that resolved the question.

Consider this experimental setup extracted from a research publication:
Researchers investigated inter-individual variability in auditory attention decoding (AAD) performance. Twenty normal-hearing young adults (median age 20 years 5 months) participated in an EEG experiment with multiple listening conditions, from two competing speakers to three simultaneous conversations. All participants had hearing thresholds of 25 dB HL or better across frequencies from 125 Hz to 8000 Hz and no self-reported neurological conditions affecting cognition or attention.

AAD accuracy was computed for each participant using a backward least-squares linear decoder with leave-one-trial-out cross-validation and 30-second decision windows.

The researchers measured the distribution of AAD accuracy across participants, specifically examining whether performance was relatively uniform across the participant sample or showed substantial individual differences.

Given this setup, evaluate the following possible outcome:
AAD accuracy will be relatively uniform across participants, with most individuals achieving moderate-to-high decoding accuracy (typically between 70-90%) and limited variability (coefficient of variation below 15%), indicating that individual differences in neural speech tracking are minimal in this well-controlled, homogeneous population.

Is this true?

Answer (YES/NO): NO